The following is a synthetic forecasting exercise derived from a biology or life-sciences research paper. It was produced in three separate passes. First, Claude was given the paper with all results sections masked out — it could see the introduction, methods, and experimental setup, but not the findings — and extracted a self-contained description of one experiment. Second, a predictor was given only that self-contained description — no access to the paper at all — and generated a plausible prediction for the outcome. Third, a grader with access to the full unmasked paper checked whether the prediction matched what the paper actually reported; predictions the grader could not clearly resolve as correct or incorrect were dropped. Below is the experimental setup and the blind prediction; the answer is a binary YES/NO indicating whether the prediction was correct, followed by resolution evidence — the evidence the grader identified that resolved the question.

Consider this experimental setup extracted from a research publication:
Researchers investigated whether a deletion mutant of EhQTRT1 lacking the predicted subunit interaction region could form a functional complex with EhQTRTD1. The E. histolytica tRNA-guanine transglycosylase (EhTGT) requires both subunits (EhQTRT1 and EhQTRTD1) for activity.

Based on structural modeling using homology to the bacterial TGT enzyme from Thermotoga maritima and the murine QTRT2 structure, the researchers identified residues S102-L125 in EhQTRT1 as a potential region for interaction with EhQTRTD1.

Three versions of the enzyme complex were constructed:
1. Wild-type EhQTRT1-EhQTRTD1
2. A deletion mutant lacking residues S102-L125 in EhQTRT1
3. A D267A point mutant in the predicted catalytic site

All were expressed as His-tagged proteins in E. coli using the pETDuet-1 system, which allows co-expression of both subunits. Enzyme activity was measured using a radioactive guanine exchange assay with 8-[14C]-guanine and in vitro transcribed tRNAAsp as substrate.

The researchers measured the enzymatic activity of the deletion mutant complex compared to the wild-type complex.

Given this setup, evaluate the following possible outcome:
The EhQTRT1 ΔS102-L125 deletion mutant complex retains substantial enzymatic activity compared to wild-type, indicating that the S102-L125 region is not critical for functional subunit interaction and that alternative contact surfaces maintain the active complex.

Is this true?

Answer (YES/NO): NO